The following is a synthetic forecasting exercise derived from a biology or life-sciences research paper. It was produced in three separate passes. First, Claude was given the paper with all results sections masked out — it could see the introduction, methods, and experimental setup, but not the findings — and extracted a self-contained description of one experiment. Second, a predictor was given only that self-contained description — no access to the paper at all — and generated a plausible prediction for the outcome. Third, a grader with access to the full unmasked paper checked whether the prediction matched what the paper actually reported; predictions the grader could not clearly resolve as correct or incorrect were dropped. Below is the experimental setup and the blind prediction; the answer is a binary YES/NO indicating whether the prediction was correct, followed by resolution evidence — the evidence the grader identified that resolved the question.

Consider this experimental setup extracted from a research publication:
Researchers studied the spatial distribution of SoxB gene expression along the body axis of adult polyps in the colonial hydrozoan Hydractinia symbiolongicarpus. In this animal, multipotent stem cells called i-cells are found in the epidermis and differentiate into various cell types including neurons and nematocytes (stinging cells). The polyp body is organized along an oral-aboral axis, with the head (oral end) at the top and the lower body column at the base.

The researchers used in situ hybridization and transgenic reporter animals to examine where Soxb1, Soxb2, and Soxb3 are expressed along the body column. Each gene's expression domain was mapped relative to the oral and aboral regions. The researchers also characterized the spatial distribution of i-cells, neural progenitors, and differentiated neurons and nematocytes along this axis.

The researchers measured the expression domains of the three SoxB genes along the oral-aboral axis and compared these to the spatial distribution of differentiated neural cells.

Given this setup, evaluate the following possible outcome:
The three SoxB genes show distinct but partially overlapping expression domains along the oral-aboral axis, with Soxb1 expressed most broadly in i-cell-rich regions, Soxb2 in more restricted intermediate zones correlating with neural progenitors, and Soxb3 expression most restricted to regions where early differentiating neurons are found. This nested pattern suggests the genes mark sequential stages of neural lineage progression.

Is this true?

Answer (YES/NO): NO